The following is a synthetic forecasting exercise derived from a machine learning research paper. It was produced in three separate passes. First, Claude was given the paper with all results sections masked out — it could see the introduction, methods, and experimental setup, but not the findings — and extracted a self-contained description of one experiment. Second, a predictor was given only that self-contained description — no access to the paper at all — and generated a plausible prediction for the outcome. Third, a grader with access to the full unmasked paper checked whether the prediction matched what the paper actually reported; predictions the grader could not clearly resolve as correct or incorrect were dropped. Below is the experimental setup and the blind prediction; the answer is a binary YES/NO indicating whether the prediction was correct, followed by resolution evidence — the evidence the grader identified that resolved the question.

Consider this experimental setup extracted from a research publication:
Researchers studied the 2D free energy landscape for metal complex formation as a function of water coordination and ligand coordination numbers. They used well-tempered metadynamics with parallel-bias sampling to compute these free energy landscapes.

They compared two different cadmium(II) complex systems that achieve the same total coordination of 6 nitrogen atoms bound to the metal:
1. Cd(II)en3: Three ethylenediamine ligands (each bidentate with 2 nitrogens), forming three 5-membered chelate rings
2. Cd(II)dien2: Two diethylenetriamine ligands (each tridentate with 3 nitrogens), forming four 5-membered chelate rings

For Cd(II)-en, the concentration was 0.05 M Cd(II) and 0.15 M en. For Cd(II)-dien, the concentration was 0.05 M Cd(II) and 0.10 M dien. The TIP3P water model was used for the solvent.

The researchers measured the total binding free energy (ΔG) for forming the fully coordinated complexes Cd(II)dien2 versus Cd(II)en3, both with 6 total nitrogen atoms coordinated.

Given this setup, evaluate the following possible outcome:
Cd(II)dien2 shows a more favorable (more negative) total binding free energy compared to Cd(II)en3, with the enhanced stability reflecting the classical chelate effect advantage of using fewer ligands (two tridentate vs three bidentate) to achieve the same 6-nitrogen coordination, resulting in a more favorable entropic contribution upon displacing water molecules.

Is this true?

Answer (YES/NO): NO